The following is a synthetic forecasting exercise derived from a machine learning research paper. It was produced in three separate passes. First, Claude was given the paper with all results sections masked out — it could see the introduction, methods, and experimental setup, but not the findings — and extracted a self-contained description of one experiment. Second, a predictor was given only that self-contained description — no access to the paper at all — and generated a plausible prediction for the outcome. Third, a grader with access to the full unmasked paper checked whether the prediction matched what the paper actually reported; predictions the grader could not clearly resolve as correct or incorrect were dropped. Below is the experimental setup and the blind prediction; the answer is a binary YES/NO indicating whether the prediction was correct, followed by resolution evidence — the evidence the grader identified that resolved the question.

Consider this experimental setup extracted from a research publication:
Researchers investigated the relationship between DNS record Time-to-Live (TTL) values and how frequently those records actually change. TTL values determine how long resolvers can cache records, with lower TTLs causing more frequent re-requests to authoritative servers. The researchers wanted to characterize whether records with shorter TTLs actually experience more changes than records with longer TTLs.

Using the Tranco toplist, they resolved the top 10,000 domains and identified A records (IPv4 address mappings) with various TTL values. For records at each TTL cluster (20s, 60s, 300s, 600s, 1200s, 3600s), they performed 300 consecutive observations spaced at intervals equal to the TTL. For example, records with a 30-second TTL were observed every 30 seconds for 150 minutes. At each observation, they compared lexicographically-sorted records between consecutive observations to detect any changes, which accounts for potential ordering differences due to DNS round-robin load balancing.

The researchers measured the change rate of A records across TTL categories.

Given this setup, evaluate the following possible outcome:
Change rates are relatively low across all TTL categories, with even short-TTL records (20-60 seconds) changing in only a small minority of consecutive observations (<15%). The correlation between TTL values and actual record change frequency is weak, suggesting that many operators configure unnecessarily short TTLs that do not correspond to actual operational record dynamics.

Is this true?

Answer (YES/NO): NO